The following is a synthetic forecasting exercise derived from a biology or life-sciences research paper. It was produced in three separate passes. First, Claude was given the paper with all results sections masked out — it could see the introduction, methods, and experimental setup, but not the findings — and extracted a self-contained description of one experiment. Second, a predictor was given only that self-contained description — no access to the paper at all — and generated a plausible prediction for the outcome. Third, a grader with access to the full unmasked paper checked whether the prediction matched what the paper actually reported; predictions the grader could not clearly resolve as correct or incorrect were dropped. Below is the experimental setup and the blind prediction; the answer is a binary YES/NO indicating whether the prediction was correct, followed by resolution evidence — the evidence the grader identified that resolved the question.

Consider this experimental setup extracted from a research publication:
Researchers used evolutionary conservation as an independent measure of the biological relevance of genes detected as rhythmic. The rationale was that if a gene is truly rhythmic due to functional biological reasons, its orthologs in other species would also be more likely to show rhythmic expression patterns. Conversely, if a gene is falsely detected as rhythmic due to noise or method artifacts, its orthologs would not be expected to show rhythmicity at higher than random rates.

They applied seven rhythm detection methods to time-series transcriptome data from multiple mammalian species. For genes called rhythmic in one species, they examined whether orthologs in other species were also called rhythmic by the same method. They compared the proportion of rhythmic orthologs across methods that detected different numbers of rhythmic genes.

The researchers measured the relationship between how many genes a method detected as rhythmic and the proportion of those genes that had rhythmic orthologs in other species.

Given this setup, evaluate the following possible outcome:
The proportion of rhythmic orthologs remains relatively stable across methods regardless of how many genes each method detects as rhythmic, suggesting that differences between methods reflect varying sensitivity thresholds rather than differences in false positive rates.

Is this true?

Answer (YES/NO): NO